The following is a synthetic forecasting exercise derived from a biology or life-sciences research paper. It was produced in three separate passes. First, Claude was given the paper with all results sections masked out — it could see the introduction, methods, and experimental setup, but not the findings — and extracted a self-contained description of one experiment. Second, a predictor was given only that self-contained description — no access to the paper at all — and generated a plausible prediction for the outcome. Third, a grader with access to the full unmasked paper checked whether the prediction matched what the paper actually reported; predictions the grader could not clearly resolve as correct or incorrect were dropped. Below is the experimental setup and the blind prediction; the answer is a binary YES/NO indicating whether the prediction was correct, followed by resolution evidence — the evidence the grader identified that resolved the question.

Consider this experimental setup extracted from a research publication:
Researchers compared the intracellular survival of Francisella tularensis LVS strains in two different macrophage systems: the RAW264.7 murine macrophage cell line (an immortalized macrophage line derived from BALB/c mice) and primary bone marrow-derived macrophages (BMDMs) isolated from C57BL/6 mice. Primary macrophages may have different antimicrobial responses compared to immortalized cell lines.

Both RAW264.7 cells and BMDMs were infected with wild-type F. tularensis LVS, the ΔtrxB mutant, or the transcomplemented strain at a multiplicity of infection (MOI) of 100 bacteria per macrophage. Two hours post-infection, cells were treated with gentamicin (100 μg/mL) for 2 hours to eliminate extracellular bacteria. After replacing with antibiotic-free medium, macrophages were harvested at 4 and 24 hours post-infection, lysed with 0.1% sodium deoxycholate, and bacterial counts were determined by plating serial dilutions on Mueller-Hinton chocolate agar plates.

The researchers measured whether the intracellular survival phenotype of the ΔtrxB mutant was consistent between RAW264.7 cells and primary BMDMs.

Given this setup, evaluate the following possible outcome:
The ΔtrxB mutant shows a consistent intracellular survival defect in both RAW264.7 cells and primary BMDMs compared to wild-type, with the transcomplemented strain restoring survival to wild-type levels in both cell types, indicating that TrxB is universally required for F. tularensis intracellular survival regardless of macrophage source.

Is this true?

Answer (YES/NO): YES